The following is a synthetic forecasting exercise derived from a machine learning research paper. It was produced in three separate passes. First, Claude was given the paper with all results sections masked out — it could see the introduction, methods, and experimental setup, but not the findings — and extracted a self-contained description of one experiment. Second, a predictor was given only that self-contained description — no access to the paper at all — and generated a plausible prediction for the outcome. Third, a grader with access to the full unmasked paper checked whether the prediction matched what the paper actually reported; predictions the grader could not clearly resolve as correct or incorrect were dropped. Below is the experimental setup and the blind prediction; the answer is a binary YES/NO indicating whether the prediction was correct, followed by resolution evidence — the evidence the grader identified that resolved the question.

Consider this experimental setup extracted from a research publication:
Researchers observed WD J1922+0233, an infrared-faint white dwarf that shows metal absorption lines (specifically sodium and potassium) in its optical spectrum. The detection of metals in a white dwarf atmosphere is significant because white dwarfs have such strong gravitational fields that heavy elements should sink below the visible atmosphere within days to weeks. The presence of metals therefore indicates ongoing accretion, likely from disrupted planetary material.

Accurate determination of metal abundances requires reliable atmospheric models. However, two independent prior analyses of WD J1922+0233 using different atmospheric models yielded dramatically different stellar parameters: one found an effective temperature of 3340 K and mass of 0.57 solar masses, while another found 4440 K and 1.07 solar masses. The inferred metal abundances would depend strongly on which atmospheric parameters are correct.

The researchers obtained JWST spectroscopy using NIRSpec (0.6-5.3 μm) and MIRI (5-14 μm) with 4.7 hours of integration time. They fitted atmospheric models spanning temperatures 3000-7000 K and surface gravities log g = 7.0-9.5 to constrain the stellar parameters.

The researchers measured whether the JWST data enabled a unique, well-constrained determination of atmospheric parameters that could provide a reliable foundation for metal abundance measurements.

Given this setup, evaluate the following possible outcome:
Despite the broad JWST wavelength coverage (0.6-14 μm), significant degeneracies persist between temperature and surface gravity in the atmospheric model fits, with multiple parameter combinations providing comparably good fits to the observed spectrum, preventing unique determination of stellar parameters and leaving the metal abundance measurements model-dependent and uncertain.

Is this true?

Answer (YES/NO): NO